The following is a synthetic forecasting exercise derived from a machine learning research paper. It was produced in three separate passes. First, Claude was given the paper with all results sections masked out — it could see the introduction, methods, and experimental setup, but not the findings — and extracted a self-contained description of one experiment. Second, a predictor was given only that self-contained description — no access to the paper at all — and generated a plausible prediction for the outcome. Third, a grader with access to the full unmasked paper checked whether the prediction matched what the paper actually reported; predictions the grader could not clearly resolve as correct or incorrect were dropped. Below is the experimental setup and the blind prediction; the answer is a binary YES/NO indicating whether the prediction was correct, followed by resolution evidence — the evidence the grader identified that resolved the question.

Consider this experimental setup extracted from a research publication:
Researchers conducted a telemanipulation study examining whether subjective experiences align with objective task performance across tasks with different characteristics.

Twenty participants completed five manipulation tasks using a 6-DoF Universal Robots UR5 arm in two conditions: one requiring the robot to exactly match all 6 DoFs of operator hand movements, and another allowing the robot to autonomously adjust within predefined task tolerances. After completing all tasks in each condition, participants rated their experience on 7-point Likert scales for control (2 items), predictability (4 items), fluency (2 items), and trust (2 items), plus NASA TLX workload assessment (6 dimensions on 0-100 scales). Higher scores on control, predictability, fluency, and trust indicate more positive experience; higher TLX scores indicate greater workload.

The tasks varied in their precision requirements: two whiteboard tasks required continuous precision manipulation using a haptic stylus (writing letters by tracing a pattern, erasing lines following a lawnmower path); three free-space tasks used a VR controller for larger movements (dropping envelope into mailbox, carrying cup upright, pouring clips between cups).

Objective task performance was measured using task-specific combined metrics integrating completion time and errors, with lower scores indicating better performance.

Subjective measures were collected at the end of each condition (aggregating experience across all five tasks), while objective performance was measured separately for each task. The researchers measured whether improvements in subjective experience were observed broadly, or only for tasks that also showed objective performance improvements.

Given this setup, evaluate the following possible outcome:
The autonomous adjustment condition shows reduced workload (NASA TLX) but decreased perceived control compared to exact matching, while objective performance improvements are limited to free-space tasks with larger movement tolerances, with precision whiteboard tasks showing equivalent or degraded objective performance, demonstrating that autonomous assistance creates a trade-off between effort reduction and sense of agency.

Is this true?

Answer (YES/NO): NO